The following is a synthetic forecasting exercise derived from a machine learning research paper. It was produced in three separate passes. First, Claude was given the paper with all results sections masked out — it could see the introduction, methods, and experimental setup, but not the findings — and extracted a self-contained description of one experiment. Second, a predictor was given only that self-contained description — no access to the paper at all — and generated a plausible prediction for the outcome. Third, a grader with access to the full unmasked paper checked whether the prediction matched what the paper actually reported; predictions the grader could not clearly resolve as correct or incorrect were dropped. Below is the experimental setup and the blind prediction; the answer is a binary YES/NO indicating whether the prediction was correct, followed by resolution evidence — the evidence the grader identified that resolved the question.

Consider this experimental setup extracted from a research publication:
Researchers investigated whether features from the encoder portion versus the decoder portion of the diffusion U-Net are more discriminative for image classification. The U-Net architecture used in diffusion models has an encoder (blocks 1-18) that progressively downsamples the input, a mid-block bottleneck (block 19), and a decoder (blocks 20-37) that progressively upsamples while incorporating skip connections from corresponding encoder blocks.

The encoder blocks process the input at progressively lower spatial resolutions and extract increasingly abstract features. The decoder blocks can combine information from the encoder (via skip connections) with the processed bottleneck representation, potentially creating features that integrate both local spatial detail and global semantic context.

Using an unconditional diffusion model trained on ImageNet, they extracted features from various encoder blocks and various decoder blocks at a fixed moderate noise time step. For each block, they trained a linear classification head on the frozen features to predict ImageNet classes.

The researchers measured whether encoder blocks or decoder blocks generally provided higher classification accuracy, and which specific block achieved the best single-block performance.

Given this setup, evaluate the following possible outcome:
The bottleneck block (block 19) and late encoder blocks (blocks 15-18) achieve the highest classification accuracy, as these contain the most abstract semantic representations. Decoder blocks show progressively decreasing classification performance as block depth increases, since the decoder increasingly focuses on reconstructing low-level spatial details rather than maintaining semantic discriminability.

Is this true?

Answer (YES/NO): NO